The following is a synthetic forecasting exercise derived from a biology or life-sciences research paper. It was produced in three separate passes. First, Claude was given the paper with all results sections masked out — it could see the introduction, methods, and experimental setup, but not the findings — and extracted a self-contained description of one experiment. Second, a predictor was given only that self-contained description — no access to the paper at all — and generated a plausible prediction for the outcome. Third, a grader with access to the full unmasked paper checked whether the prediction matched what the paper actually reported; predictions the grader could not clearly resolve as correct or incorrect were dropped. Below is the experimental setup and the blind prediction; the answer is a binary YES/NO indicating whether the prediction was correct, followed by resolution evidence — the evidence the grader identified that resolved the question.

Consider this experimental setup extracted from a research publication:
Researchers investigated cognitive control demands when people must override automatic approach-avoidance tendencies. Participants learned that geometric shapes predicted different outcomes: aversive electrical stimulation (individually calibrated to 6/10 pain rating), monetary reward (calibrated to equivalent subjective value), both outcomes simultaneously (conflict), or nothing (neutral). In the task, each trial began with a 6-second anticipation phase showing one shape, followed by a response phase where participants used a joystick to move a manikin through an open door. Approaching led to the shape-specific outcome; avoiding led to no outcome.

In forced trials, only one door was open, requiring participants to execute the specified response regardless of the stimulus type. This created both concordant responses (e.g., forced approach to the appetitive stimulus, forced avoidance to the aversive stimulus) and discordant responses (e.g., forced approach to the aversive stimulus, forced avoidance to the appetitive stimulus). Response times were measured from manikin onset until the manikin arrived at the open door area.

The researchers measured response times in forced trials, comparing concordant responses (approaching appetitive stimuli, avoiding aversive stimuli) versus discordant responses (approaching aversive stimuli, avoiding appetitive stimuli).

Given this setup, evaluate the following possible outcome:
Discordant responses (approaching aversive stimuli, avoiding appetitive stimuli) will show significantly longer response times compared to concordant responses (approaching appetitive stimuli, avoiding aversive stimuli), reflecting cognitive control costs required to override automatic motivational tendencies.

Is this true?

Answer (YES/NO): YES